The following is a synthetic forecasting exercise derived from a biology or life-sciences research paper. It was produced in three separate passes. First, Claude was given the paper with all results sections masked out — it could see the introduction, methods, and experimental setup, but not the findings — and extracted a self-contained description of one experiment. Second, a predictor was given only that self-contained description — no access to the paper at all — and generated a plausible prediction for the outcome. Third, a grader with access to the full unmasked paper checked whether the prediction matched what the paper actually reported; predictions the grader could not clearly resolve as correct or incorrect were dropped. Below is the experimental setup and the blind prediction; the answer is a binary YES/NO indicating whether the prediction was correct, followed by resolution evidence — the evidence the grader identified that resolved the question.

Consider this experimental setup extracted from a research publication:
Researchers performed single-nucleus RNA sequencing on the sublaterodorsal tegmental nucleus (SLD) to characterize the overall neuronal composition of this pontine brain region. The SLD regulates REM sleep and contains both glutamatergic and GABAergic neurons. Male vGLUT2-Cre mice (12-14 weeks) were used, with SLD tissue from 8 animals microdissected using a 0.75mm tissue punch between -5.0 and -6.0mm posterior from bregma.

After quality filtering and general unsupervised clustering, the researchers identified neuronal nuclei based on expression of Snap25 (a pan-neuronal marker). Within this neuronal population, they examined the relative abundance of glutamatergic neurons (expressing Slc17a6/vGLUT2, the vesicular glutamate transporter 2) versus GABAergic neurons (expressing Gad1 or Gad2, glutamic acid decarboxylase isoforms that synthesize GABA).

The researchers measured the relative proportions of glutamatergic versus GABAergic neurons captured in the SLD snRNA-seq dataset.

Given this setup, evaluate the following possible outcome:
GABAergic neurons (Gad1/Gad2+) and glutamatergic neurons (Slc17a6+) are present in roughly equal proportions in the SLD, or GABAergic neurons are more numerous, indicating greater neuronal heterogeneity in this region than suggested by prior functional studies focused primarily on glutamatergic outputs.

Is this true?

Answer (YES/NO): NO